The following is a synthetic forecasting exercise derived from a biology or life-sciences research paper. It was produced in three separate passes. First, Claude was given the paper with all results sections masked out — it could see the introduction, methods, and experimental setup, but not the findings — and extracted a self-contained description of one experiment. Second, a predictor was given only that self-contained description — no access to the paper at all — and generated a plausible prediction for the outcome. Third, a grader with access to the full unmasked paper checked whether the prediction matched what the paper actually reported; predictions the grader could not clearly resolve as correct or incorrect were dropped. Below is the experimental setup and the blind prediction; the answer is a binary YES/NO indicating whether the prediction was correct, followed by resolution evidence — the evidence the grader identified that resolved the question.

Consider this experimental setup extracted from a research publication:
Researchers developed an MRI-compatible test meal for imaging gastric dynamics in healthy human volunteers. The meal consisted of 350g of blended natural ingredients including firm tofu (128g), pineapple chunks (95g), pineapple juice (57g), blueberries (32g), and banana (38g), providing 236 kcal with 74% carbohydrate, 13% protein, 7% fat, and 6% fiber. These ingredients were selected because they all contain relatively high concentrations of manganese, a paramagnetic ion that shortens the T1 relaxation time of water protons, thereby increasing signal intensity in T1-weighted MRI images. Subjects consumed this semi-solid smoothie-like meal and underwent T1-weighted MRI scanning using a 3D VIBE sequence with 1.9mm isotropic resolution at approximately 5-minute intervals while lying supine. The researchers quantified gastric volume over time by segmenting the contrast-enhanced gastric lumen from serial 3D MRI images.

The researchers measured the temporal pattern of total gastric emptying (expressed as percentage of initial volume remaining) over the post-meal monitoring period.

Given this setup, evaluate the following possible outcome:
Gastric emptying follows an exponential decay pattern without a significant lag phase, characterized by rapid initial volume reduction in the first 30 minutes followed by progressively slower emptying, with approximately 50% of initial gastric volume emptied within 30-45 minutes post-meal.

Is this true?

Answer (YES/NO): NO